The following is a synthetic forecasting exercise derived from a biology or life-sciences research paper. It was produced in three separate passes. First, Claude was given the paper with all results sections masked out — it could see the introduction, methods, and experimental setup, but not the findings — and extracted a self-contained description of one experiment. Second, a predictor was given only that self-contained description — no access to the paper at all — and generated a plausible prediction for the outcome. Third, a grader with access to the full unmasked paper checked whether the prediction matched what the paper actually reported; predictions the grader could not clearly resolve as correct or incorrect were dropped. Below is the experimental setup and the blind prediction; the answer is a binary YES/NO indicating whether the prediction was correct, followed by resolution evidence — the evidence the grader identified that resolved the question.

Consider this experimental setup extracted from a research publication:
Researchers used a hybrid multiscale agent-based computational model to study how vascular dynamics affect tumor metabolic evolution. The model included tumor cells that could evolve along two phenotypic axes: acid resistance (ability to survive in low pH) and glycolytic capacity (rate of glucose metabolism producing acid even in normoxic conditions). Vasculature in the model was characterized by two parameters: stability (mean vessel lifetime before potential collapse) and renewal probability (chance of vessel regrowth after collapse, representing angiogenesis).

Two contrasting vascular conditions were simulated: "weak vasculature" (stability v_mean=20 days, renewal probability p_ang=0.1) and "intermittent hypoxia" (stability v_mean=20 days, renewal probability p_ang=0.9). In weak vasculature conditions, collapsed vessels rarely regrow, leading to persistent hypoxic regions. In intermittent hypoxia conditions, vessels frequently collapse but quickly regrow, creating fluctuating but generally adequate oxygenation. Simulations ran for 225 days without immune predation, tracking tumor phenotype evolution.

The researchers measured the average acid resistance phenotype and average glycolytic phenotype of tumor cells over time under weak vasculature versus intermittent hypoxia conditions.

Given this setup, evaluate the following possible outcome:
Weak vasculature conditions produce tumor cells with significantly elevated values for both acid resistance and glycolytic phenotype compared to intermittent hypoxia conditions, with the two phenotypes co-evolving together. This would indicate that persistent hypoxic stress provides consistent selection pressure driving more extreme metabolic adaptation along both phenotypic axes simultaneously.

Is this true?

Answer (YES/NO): YES